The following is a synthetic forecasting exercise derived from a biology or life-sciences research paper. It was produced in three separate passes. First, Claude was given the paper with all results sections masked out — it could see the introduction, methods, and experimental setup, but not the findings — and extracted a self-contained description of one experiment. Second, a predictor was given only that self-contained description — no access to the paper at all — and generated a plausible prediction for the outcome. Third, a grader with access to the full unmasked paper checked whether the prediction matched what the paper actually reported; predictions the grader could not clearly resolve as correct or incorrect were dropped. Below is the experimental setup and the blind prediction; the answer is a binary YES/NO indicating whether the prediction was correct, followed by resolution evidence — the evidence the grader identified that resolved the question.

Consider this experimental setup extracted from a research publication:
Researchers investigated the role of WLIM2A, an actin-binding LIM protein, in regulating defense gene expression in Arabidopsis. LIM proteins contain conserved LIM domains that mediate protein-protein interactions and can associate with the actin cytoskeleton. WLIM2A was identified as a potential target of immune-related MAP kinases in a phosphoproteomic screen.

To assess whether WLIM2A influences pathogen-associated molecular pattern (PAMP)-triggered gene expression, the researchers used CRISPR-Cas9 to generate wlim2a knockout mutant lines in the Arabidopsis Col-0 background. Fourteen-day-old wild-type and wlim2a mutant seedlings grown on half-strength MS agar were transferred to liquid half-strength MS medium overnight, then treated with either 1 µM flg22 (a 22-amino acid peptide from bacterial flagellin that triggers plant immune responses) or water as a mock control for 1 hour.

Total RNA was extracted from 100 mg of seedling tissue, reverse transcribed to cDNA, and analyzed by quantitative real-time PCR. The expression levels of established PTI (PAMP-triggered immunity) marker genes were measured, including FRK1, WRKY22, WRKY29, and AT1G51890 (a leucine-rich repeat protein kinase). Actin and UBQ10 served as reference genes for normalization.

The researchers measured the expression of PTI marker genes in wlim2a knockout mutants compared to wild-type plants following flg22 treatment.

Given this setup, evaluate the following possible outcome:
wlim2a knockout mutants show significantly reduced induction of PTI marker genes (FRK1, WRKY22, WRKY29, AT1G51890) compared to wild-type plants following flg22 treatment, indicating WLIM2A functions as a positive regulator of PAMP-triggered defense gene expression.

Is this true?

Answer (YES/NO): NO